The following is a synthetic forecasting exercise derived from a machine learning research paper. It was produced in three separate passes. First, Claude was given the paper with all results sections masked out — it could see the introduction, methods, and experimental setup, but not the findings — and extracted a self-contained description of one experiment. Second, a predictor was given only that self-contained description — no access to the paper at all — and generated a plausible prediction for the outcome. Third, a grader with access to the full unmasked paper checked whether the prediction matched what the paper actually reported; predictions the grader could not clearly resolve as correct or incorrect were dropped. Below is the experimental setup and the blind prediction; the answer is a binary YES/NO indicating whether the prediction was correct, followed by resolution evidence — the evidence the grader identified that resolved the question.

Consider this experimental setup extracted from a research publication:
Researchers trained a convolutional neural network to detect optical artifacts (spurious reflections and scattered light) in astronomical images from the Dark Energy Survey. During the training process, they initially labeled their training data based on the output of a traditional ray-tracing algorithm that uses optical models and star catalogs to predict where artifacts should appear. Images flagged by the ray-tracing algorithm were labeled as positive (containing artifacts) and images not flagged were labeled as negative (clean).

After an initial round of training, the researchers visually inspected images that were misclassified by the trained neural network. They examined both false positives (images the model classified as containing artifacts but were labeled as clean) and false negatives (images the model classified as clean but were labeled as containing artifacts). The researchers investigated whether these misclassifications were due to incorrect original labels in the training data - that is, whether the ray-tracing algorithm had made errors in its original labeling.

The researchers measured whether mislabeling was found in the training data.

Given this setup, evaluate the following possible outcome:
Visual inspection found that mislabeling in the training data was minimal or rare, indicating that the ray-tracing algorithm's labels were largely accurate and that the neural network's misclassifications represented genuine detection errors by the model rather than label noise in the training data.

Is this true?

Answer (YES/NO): NO